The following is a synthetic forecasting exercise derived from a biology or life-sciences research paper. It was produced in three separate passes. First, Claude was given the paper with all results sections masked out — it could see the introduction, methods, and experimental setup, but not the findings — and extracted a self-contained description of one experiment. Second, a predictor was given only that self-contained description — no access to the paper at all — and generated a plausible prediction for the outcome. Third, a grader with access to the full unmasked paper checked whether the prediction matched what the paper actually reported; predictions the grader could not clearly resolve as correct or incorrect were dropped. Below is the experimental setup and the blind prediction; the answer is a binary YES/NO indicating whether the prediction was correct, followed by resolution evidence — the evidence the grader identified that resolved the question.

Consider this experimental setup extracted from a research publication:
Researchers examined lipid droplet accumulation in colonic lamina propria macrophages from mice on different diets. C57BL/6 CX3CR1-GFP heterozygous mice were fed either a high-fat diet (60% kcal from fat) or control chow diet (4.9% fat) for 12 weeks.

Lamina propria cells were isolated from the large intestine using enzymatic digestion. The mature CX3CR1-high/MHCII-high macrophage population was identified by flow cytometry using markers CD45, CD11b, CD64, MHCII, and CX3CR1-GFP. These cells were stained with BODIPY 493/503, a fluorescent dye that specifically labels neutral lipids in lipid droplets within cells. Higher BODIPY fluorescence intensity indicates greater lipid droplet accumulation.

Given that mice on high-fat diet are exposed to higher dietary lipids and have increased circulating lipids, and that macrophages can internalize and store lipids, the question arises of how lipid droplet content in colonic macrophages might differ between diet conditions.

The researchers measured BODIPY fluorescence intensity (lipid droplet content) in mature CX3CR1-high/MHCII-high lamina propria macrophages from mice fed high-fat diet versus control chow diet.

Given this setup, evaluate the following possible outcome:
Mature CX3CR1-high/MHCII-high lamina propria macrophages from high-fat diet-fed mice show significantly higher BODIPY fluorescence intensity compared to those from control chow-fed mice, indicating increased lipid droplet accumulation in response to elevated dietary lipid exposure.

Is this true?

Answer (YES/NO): NO